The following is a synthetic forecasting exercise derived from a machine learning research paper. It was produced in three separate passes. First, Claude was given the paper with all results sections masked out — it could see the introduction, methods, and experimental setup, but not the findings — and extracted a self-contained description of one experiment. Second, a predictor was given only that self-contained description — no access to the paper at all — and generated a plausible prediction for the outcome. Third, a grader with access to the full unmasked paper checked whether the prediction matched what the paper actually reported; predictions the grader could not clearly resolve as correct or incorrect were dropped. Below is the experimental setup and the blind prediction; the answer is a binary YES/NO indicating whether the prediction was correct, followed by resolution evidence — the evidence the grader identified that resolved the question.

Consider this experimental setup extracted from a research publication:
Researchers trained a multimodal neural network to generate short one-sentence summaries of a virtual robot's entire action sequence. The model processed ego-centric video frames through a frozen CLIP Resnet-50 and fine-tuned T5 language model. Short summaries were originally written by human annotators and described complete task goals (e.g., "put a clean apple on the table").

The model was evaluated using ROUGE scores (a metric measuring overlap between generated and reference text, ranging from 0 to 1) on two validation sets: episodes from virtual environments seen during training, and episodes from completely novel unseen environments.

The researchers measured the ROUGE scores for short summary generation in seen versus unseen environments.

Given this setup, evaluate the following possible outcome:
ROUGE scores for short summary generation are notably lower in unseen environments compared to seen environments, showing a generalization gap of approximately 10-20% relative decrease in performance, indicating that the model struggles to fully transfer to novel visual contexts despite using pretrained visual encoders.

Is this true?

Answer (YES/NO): NO